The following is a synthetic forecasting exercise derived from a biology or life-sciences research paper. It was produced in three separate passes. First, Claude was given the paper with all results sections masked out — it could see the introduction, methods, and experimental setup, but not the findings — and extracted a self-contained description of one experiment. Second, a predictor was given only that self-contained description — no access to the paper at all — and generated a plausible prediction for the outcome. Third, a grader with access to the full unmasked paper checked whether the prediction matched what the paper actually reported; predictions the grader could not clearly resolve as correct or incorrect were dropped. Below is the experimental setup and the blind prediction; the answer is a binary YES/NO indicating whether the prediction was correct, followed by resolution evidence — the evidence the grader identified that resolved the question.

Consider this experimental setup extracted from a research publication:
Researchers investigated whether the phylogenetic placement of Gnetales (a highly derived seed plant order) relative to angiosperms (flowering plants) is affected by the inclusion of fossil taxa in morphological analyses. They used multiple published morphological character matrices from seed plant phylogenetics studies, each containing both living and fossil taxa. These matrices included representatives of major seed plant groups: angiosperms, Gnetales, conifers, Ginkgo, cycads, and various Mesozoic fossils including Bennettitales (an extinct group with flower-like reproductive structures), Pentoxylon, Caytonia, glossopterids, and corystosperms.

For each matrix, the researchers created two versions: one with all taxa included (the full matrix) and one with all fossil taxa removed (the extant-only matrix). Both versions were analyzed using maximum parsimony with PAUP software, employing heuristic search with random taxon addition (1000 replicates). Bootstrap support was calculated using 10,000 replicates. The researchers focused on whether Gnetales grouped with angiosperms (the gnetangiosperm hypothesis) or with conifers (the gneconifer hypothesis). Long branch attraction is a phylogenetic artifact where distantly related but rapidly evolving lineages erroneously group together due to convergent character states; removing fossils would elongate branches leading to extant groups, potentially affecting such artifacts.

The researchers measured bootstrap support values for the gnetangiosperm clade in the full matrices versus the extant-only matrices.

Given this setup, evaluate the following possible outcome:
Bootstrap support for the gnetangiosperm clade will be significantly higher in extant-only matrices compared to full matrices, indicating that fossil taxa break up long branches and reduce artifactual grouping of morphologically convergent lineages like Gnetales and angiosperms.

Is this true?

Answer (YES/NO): YES